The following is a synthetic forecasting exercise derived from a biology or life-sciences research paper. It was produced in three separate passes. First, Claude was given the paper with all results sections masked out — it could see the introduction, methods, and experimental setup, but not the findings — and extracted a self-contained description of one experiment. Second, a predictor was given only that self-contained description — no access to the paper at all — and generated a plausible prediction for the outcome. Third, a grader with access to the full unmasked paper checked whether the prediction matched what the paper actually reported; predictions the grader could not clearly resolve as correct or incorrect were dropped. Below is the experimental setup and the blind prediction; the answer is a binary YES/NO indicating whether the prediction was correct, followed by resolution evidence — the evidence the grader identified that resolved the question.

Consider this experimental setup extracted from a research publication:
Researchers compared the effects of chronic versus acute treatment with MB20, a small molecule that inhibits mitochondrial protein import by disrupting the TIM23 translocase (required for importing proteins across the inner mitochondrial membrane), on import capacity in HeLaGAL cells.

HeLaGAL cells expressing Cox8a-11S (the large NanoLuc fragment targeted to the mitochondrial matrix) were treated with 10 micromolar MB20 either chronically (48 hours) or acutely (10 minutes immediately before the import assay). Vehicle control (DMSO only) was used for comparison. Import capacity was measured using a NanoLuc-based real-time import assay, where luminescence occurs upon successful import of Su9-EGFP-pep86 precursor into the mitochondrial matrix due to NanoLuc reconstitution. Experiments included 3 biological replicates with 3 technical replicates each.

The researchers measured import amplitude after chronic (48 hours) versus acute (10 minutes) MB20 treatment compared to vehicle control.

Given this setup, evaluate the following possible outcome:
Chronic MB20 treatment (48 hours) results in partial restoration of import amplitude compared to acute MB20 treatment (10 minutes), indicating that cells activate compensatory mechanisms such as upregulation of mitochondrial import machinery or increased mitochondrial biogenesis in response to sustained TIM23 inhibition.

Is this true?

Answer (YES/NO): NO